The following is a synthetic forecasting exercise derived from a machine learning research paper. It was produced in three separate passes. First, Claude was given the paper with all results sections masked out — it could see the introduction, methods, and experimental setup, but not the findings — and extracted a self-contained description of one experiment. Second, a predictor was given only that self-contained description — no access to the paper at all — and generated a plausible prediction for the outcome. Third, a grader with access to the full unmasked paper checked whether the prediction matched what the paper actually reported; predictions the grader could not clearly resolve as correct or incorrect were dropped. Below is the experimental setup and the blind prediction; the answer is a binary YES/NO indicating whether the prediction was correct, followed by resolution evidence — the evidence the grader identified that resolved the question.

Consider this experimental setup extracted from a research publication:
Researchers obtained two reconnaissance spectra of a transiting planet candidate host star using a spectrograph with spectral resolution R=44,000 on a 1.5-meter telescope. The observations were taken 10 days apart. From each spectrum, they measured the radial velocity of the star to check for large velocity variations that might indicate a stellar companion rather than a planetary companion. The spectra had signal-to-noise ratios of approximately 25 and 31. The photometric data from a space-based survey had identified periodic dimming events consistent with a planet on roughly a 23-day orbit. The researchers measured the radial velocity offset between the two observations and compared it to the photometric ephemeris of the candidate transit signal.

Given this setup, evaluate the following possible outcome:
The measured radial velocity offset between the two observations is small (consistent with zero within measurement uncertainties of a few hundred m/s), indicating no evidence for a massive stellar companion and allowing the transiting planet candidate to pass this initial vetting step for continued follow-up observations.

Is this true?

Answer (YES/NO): YES